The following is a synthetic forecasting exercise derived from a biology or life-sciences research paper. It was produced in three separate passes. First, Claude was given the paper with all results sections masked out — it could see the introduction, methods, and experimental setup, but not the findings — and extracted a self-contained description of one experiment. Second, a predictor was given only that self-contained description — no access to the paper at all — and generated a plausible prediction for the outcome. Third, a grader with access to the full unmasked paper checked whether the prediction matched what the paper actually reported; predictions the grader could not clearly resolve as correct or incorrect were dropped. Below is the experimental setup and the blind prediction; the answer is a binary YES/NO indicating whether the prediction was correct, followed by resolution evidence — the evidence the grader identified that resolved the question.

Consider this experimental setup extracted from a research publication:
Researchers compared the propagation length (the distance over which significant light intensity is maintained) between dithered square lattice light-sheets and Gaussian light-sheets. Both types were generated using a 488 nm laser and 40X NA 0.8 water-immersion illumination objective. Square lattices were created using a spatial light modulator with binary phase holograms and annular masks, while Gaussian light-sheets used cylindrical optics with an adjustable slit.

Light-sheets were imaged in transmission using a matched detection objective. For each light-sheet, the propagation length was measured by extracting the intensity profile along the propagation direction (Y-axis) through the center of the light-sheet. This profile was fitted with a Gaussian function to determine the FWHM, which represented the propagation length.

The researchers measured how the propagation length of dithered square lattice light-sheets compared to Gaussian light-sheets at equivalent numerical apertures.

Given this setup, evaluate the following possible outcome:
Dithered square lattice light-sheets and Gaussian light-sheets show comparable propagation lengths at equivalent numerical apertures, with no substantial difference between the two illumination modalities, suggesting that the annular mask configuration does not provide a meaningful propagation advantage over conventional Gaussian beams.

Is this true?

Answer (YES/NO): YES